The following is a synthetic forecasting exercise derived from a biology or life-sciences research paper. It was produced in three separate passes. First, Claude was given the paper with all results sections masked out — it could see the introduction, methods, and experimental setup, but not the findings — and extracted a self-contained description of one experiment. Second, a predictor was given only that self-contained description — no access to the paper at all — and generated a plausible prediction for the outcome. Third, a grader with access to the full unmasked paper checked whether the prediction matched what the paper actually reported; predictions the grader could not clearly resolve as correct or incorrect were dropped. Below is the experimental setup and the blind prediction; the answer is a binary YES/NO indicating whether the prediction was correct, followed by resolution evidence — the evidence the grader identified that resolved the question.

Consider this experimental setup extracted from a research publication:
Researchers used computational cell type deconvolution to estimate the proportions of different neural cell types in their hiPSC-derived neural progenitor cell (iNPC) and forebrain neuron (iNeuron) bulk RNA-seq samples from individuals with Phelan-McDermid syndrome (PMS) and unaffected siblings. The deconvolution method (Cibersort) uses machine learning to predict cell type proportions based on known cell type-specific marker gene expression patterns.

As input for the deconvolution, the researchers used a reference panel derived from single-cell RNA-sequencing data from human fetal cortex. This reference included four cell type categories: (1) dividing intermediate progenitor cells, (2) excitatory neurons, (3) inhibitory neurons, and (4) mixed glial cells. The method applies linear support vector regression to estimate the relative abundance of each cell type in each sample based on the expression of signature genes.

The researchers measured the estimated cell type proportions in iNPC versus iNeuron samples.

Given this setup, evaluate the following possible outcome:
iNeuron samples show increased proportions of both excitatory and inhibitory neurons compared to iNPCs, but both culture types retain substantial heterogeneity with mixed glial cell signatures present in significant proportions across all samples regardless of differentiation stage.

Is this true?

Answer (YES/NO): NO